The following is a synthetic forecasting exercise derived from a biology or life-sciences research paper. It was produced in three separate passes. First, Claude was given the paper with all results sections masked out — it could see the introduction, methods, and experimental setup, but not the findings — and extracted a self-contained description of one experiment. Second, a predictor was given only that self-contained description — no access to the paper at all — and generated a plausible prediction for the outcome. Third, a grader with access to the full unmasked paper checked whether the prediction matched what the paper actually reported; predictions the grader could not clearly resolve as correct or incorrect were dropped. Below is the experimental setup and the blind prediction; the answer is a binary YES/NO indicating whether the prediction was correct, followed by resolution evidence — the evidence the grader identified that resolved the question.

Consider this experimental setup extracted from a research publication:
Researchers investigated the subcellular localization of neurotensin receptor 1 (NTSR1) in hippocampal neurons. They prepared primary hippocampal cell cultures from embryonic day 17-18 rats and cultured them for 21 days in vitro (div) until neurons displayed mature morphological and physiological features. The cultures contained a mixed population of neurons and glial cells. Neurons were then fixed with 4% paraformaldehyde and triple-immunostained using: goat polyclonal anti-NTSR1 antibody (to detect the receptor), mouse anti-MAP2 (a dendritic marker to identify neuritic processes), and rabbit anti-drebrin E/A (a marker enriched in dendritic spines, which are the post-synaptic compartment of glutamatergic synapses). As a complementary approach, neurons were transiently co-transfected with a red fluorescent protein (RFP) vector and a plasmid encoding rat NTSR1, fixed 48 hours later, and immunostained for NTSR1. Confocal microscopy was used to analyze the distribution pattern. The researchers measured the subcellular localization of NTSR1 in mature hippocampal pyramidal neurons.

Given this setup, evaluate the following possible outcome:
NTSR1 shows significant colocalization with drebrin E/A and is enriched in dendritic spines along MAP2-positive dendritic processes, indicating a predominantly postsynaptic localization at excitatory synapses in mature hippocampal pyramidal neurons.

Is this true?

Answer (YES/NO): NO